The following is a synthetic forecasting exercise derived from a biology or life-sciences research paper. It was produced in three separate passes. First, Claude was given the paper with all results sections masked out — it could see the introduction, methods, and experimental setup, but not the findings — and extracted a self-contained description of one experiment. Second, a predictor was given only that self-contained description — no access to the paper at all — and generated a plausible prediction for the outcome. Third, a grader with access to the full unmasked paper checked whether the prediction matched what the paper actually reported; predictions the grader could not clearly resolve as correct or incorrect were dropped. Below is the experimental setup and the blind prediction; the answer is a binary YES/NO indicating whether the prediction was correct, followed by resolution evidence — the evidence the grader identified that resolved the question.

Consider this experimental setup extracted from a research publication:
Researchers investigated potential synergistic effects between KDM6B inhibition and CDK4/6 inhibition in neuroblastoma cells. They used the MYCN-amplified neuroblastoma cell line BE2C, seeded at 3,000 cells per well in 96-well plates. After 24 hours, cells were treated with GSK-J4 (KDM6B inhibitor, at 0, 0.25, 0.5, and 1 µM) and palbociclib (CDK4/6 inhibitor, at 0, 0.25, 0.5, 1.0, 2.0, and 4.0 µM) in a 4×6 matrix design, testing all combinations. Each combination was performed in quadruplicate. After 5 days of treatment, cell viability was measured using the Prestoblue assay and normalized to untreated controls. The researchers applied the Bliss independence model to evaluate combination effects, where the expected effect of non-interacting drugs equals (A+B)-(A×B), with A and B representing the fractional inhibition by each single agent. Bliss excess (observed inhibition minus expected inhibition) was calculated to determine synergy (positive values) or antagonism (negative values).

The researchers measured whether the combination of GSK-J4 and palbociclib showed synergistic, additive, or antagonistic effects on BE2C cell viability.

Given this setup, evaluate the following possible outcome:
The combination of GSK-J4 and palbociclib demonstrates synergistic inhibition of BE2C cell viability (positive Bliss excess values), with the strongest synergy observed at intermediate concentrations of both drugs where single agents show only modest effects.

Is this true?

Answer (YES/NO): NO